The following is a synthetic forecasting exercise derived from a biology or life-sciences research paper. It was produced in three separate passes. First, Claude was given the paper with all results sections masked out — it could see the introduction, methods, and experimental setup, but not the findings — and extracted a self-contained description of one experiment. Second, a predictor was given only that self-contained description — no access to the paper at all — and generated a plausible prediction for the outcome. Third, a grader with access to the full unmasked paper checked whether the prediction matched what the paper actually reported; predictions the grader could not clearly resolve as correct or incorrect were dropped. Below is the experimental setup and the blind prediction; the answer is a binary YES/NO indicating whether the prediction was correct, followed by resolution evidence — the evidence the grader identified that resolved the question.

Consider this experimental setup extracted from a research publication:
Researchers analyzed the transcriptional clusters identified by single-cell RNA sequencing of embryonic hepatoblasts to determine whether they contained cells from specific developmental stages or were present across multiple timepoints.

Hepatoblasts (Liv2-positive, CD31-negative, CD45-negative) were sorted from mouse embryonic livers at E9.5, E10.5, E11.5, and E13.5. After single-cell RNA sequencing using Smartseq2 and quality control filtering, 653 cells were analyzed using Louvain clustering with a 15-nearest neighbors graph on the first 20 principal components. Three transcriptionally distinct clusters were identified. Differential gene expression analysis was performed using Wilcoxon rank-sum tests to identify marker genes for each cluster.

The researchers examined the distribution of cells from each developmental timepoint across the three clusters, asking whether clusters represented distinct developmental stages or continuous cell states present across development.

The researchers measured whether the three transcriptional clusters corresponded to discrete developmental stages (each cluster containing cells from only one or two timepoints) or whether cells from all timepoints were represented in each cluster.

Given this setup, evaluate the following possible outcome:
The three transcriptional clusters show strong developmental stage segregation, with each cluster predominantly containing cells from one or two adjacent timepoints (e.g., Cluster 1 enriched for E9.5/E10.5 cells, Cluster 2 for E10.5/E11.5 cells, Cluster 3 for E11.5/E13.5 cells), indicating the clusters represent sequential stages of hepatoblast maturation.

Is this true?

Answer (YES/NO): NO